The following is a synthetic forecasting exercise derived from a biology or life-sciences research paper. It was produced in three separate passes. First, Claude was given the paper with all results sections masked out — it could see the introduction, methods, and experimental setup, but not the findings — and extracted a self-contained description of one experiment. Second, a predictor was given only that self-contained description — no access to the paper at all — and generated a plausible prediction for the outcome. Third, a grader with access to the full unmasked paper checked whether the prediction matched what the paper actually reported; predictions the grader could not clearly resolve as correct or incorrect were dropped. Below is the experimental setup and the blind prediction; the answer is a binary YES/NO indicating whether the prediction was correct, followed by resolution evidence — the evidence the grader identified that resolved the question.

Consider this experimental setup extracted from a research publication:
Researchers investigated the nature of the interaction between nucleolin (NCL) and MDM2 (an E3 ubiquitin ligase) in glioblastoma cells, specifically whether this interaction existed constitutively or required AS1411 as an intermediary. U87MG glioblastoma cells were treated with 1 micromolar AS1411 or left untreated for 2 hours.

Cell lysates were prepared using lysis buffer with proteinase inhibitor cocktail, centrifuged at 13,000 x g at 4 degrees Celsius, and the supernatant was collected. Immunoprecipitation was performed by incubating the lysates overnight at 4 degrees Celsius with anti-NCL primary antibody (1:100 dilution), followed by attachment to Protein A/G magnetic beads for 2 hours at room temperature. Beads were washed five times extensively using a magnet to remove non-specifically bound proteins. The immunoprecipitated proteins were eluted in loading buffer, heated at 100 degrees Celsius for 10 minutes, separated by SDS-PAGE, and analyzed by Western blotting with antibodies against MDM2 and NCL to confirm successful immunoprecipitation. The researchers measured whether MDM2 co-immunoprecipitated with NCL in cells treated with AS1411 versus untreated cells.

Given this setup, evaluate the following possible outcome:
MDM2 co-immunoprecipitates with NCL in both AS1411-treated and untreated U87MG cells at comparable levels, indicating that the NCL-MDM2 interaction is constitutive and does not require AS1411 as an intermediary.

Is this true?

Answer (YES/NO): YES